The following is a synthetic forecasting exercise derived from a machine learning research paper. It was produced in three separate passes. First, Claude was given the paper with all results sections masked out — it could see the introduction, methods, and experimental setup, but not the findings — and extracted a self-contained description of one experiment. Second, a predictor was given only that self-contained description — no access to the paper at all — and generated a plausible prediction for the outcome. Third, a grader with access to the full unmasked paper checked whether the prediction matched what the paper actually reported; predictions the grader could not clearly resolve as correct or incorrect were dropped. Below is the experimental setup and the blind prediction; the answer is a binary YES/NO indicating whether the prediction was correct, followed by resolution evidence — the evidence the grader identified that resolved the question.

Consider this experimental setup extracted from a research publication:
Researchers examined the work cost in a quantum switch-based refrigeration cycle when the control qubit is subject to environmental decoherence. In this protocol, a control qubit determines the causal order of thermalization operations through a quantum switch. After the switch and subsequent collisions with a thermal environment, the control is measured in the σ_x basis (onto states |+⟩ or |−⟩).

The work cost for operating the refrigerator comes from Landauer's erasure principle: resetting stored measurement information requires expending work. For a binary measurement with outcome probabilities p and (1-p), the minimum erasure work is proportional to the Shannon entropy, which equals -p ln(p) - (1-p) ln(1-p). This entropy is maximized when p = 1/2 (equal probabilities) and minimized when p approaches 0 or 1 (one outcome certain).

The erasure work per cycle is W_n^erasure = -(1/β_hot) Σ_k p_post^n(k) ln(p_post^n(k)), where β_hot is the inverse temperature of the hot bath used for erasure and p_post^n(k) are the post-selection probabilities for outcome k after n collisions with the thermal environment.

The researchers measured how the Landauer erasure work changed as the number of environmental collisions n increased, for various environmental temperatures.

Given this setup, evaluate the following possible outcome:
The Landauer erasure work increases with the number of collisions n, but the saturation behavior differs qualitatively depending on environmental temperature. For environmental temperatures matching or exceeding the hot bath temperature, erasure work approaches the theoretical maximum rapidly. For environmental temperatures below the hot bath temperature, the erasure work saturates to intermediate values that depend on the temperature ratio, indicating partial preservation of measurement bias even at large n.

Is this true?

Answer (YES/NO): NO